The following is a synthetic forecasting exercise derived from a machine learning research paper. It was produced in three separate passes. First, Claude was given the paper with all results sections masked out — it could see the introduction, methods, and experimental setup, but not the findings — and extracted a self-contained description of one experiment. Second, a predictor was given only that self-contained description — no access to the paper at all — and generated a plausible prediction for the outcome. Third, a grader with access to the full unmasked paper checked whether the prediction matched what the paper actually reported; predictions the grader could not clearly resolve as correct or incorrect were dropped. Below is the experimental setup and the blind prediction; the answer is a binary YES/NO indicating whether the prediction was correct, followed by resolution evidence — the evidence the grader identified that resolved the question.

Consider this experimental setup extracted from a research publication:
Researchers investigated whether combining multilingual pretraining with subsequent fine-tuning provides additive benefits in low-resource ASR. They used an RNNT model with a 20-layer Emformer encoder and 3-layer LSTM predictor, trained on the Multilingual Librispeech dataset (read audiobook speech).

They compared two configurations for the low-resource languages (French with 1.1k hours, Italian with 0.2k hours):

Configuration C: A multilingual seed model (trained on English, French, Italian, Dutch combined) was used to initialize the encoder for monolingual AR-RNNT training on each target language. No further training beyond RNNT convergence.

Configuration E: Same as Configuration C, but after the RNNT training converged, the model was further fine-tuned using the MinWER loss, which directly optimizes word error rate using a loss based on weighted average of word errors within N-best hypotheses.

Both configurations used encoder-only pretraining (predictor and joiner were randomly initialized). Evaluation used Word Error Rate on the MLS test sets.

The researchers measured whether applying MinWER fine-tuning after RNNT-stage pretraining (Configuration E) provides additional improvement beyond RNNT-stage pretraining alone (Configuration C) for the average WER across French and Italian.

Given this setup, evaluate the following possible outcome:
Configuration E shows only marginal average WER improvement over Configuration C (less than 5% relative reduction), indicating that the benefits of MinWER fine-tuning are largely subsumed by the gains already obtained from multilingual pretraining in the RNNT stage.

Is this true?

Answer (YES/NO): NO